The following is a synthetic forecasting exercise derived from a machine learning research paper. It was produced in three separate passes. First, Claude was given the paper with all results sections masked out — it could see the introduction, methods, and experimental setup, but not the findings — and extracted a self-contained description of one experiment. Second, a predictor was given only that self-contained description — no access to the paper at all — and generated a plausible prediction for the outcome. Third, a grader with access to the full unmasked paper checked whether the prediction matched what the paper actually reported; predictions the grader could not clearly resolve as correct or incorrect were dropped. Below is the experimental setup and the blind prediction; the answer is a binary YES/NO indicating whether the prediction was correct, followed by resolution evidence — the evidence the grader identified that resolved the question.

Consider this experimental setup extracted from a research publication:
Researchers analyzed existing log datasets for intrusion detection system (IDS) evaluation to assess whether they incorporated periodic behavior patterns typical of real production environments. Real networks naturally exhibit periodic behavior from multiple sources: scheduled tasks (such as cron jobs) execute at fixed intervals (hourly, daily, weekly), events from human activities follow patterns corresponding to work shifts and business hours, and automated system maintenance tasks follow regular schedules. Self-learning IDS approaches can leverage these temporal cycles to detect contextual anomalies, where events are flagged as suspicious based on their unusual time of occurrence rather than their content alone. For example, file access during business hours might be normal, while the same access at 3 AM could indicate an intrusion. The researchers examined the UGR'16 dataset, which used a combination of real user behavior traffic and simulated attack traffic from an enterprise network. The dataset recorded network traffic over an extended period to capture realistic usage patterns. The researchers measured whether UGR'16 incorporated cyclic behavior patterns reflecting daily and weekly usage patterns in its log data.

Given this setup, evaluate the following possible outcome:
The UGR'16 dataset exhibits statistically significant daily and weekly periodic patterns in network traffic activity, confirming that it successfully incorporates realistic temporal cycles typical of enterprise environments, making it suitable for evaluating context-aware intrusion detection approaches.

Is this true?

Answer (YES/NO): NO